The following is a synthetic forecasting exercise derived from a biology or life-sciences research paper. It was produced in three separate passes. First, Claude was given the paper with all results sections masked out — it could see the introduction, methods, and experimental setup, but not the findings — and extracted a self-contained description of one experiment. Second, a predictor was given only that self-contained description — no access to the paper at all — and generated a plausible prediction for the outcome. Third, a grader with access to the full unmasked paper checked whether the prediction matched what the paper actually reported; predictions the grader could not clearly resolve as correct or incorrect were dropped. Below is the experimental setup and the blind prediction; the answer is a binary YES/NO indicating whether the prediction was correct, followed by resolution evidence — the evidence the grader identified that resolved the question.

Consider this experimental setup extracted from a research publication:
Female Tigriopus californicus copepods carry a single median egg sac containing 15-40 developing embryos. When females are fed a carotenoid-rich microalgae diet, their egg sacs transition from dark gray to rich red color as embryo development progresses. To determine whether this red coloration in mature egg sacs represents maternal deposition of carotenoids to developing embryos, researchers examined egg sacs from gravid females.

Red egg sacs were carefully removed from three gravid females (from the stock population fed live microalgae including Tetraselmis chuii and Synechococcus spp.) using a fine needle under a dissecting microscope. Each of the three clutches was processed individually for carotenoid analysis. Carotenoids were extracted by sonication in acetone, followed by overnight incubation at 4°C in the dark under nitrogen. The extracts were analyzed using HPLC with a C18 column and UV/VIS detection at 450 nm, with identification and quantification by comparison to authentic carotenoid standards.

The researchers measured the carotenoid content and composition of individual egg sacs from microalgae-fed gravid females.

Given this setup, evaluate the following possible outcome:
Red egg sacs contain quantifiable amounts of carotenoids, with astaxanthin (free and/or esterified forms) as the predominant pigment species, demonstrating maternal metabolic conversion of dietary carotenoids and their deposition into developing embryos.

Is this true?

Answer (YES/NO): YES